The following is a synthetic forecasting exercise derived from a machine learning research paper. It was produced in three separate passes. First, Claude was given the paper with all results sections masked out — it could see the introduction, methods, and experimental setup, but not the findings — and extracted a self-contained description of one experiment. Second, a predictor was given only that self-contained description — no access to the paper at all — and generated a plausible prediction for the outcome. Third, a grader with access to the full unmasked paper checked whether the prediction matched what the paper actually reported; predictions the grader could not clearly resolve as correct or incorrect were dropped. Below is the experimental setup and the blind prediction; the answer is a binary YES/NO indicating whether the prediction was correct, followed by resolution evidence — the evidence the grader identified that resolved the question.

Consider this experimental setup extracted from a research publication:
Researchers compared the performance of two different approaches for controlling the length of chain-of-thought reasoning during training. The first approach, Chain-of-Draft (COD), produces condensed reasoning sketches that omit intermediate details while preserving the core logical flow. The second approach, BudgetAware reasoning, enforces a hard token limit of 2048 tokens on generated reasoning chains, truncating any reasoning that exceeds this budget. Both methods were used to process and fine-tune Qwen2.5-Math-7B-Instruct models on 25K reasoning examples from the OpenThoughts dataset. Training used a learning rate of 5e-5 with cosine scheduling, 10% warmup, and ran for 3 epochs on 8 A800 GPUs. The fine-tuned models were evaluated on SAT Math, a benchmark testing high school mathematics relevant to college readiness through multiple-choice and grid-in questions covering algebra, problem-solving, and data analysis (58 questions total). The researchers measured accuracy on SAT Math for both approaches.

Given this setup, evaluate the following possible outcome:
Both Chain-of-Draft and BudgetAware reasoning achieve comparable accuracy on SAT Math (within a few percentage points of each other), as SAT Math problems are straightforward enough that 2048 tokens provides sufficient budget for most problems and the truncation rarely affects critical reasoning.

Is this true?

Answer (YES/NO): NO